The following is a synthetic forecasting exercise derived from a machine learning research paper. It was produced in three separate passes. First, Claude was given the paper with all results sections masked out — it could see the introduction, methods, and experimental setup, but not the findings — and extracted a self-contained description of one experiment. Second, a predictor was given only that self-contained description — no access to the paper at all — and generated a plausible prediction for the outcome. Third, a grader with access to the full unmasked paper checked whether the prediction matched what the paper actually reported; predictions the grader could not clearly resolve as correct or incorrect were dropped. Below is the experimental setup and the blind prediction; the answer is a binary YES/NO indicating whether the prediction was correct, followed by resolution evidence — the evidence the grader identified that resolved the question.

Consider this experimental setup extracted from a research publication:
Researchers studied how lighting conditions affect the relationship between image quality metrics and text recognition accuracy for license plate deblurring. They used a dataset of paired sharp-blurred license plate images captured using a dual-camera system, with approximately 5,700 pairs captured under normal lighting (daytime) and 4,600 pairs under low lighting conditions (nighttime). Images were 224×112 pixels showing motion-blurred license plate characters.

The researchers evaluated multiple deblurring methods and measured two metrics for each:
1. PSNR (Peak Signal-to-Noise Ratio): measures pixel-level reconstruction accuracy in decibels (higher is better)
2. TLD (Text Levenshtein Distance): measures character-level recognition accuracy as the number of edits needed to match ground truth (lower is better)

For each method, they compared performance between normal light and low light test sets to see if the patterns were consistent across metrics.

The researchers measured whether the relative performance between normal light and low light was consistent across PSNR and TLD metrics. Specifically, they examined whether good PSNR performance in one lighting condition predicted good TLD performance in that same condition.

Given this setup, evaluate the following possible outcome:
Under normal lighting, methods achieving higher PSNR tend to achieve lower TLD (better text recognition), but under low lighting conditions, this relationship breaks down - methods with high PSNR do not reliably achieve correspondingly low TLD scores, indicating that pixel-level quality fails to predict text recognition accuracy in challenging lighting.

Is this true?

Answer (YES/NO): NO